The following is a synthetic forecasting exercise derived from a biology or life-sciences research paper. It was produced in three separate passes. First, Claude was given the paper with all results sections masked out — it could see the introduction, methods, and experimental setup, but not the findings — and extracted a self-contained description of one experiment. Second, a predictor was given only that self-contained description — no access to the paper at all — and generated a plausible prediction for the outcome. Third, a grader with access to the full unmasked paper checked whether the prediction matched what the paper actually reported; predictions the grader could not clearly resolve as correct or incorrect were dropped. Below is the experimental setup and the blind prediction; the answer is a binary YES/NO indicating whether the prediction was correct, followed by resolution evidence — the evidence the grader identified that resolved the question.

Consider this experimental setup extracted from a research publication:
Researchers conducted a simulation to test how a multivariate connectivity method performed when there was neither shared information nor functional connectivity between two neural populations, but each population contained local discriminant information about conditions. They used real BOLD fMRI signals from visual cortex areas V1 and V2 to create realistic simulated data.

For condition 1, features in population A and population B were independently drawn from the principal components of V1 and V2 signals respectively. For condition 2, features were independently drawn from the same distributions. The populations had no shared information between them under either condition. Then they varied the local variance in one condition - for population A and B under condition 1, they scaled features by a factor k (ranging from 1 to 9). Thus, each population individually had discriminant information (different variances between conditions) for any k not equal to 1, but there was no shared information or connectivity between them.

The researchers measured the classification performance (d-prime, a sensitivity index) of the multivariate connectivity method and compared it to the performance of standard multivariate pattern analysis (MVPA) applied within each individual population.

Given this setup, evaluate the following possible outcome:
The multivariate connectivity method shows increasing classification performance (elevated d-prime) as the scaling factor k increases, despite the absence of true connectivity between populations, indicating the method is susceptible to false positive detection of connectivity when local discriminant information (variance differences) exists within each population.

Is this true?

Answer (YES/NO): NO